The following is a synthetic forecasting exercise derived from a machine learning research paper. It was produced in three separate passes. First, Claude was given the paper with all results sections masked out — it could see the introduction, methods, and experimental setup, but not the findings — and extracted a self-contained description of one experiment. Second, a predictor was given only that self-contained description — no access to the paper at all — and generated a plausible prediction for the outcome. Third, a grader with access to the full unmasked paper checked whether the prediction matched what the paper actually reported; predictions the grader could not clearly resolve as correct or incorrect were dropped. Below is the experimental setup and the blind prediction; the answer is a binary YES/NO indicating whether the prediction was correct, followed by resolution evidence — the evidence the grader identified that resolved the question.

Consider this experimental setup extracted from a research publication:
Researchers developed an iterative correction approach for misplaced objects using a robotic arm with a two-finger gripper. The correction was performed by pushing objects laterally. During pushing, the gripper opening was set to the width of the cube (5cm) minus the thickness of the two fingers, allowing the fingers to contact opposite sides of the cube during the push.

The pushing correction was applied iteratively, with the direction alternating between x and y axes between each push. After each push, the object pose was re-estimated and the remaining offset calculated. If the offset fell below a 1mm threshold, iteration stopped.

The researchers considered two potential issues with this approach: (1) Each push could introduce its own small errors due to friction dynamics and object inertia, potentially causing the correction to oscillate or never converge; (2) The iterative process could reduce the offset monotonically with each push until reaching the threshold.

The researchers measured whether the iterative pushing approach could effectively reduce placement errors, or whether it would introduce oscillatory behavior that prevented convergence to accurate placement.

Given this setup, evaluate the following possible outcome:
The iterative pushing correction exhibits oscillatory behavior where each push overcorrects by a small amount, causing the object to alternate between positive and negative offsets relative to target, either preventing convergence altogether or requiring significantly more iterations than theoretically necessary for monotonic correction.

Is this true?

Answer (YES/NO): NO